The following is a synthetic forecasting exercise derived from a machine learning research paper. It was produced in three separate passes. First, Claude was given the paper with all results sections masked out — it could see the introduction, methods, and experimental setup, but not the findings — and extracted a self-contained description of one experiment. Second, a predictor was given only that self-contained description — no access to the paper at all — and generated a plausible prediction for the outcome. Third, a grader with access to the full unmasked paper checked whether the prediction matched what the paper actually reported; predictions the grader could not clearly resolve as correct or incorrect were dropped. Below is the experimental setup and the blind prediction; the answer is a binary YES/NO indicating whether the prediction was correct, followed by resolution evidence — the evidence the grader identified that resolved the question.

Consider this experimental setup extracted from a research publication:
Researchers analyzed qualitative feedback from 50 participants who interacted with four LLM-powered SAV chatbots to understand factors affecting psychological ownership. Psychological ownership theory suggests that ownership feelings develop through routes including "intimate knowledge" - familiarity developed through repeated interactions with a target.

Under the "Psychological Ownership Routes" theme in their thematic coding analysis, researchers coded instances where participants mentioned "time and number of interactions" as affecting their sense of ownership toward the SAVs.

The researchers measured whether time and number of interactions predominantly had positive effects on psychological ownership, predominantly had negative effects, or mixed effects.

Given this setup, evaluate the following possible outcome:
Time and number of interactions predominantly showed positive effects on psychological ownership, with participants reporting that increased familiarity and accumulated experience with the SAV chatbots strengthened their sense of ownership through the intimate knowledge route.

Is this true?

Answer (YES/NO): YES